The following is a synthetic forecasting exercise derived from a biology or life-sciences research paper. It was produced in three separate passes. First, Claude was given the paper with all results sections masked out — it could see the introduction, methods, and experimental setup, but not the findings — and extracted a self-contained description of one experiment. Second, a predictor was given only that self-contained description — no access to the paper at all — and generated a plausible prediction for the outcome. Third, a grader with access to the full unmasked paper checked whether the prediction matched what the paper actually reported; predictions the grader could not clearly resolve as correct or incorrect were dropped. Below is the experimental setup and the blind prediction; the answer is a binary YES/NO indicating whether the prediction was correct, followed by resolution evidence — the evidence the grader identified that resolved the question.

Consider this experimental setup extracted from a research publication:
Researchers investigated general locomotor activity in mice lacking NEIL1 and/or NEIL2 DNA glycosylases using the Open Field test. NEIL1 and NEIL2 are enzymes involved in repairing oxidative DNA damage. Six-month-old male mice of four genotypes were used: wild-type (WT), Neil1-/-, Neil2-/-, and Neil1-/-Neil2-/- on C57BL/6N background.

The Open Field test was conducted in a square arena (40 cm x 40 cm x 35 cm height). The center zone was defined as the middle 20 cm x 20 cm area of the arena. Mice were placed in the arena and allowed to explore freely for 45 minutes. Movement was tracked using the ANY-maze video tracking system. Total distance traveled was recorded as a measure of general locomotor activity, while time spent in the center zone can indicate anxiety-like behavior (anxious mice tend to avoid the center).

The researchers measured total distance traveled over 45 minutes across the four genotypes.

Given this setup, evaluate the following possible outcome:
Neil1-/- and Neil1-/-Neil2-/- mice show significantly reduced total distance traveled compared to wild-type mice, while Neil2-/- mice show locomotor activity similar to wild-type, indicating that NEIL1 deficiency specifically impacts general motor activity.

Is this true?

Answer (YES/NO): NO